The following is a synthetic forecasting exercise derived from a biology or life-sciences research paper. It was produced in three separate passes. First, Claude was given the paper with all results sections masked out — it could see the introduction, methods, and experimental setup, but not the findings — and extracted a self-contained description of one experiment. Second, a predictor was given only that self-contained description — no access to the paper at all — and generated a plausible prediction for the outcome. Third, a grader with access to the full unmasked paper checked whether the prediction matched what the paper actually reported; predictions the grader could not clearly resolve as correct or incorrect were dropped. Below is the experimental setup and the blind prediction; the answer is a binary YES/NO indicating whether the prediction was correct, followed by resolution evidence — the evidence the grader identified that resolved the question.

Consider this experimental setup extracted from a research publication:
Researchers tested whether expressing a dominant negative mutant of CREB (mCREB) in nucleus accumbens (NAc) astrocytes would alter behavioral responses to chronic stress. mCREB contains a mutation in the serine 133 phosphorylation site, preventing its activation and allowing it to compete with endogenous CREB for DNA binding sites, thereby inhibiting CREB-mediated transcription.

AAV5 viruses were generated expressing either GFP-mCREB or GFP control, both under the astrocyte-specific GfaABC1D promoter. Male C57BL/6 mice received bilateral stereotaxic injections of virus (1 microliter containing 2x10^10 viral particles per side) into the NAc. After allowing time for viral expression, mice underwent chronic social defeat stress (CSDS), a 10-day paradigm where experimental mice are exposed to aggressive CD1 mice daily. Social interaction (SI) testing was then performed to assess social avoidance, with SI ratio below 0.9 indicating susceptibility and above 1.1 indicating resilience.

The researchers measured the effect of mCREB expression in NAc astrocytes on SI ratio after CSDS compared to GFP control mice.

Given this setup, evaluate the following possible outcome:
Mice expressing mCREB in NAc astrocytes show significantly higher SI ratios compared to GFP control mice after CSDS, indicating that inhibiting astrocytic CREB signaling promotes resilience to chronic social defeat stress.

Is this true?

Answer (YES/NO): NO